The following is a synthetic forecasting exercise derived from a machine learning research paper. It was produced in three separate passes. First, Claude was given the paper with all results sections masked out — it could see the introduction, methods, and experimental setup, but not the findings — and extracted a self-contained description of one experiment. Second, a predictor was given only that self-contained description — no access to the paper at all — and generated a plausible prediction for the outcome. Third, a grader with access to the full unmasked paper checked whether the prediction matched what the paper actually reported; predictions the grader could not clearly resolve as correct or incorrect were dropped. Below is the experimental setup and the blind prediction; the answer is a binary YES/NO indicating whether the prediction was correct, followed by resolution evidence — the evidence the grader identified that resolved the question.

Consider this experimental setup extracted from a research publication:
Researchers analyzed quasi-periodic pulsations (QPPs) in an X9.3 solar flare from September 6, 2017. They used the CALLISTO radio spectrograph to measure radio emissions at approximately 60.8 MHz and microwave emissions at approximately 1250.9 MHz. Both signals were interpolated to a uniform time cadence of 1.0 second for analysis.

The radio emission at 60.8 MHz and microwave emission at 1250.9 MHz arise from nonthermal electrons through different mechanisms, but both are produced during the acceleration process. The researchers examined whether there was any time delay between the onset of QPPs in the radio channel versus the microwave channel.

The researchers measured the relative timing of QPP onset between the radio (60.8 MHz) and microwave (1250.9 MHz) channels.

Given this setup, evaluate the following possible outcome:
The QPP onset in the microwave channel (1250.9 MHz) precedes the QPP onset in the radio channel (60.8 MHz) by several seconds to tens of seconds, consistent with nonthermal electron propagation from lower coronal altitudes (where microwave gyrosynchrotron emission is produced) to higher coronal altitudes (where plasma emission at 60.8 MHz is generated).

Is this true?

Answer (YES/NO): NO